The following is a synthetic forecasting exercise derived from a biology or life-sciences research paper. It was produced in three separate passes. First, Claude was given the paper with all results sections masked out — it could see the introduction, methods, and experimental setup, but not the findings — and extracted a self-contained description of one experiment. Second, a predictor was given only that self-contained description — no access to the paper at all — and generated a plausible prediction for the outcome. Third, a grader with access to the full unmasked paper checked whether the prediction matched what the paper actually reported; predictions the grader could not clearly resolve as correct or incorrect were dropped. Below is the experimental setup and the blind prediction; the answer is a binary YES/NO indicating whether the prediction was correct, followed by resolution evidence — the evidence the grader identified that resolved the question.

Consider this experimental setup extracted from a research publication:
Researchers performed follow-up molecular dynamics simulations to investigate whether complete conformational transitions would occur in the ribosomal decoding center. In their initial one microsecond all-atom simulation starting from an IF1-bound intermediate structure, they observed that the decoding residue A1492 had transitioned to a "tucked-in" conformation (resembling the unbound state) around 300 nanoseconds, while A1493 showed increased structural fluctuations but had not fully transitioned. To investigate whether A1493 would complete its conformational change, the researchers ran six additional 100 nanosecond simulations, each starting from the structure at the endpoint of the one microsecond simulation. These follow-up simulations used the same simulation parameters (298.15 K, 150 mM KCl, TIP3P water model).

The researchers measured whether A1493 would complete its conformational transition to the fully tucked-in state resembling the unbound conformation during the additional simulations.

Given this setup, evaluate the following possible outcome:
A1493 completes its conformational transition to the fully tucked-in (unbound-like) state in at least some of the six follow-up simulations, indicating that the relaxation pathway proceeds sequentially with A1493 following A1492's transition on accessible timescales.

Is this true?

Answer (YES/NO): YES